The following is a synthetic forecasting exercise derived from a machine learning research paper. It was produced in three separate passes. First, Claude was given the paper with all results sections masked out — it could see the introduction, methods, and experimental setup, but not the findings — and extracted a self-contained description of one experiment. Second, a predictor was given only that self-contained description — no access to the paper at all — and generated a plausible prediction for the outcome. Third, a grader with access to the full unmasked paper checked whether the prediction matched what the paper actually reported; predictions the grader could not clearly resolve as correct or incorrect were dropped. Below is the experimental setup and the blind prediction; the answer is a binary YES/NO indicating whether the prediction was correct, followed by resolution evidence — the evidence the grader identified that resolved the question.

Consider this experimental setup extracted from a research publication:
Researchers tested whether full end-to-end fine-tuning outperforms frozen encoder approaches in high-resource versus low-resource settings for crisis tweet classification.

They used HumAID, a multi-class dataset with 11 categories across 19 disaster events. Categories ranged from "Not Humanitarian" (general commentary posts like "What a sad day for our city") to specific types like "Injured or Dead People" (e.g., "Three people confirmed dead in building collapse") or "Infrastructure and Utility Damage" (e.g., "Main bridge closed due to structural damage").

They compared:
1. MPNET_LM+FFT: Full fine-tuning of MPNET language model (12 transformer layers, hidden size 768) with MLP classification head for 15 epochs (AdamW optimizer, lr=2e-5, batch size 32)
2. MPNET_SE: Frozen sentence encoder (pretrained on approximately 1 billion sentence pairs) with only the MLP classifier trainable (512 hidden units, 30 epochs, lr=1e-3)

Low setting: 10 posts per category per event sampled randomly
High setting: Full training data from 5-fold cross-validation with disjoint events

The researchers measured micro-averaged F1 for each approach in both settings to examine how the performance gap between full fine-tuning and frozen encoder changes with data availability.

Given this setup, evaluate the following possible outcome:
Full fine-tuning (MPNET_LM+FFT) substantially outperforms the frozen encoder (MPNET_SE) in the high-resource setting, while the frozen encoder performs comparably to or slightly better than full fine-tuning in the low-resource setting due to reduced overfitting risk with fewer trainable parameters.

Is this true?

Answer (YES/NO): NO